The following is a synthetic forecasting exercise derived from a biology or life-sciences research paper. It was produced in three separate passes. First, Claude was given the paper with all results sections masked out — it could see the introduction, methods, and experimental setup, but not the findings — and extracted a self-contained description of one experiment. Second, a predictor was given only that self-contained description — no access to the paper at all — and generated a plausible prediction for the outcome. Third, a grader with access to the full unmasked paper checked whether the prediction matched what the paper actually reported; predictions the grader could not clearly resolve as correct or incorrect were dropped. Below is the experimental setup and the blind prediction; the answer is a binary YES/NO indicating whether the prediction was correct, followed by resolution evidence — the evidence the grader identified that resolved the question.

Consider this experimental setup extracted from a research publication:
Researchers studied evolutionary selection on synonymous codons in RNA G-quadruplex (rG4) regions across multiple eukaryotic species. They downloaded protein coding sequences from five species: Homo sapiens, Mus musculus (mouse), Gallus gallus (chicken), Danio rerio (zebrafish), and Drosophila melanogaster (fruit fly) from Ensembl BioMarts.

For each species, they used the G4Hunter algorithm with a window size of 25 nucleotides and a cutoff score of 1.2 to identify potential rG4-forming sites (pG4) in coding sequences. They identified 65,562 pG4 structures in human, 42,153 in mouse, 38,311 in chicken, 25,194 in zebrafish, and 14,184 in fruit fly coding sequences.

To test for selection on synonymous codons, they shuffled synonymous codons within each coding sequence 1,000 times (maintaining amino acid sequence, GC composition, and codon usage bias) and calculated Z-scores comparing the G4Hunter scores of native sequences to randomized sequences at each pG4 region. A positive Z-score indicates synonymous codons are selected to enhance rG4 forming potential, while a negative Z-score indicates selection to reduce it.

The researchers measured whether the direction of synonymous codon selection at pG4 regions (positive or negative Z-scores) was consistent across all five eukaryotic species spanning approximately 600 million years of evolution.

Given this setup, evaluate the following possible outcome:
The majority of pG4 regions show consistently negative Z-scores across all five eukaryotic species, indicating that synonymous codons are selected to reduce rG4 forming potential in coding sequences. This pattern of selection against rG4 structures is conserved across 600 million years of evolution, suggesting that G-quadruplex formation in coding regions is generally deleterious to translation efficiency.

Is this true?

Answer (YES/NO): NO